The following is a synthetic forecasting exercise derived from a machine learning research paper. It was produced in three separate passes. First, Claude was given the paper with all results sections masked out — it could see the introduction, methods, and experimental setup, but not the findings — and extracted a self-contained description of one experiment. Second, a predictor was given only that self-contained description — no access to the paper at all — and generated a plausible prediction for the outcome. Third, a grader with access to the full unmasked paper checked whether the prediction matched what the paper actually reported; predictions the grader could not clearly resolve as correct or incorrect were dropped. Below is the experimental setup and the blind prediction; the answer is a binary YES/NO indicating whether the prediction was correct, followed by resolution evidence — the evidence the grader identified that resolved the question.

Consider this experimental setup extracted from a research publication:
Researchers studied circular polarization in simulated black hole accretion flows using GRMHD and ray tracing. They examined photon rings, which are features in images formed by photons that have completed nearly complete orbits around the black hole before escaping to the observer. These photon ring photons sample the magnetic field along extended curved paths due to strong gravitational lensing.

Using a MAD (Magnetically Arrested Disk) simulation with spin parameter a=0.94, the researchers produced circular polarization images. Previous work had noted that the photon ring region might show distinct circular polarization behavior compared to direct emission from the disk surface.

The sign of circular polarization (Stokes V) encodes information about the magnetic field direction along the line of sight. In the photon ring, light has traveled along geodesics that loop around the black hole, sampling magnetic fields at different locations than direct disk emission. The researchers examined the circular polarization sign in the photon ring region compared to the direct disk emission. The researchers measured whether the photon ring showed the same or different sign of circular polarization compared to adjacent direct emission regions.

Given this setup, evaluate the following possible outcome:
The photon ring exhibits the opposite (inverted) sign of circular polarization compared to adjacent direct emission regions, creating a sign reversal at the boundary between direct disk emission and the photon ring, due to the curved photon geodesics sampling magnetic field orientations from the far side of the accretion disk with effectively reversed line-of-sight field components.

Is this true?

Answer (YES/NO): NO